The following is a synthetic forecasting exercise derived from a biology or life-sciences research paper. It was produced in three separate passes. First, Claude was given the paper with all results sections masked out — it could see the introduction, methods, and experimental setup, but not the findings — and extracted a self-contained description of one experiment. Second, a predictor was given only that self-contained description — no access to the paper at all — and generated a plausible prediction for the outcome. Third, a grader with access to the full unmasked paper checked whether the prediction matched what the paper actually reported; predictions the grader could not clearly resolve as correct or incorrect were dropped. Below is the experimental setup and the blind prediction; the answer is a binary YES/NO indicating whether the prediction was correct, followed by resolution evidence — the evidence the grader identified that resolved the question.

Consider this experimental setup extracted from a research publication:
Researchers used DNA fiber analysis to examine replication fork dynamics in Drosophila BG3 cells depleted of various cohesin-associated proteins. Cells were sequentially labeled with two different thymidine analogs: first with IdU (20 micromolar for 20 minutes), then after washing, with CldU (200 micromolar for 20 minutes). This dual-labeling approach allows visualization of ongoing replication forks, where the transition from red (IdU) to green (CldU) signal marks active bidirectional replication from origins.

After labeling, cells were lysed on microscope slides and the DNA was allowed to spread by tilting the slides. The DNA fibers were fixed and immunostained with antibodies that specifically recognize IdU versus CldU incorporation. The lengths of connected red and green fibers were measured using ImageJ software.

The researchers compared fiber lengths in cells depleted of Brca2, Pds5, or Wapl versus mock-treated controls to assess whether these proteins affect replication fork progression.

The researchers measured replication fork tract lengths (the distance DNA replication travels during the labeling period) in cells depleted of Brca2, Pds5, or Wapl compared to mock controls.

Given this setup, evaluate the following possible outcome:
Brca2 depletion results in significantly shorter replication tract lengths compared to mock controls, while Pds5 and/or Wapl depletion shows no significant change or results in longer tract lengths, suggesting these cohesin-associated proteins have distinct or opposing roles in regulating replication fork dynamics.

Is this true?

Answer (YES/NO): NO